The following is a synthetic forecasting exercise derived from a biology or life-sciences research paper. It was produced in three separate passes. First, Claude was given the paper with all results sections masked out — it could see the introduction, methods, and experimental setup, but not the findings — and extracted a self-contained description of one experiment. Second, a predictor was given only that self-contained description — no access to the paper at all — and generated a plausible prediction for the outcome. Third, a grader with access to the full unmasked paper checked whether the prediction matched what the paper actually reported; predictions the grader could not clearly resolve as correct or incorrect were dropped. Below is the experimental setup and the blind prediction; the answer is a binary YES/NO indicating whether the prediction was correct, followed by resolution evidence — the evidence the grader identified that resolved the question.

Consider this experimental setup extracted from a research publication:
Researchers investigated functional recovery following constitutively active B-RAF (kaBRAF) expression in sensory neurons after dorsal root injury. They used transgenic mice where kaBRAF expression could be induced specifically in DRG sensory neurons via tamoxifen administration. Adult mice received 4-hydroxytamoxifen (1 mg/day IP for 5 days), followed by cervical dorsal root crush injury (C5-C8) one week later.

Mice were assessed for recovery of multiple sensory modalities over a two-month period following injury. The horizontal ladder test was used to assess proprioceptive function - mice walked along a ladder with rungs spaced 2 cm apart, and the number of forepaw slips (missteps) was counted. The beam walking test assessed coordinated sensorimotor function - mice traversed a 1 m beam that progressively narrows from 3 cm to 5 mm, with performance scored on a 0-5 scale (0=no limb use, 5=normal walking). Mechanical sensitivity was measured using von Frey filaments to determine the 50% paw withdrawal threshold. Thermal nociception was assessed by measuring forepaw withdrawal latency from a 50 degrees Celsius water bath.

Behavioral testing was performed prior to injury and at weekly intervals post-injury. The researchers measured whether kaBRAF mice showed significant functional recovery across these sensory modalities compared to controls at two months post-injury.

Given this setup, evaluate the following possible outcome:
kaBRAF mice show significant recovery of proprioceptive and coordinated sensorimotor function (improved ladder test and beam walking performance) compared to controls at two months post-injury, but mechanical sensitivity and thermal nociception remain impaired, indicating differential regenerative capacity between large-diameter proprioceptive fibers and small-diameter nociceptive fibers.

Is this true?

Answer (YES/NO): NO